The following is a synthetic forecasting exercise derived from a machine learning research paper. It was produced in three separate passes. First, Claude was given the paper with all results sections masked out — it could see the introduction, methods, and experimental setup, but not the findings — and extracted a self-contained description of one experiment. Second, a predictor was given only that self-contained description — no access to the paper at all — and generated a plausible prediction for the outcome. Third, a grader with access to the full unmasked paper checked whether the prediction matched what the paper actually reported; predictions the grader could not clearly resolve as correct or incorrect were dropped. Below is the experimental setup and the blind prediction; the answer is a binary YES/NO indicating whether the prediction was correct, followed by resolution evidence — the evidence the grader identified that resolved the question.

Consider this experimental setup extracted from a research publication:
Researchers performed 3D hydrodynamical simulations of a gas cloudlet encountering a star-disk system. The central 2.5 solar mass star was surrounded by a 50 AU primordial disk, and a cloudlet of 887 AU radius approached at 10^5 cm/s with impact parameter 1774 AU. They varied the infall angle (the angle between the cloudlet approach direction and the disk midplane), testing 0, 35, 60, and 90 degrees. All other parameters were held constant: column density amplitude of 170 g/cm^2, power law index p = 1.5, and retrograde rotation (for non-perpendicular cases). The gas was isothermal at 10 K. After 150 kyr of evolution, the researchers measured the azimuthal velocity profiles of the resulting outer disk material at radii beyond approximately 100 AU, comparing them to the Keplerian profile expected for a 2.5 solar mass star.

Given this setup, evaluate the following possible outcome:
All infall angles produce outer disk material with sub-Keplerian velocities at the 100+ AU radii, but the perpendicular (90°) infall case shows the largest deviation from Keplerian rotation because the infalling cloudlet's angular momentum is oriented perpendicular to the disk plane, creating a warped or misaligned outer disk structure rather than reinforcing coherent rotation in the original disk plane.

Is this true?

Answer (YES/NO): NO